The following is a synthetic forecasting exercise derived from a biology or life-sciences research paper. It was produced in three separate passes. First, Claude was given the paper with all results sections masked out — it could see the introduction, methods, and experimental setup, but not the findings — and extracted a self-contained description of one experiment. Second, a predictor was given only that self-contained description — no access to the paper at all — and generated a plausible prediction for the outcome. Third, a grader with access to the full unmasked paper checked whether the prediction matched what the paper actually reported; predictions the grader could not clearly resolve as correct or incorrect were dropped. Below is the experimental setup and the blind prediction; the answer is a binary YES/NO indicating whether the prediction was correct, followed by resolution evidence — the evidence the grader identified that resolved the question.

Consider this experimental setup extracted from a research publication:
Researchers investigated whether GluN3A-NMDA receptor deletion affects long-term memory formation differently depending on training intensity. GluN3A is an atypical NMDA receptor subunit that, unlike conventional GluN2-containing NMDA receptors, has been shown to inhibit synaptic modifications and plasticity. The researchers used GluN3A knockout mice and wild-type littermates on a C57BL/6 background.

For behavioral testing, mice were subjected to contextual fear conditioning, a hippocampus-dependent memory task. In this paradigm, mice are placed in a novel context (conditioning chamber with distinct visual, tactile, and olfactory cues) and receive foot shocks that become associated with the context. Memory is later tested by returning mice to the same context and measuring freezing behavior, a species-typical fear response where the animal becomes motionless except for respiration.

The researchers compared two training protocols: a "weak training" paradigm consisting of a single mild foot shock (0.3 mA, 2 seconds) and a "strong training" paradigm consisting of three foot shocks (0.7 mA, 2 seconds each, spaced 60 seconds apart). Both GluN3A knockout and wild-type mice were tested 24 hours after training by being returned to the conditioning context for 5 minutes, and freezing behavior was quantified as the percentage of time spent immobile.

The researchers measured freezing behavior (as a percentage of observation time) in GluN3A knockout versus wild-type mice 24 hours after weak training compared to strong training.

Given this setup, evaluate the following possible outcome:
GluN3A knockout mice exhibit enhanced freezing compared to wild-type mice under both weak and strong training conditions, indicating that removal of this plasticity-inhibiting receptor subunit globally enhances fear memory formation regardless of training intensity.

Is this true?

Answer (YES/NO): NO